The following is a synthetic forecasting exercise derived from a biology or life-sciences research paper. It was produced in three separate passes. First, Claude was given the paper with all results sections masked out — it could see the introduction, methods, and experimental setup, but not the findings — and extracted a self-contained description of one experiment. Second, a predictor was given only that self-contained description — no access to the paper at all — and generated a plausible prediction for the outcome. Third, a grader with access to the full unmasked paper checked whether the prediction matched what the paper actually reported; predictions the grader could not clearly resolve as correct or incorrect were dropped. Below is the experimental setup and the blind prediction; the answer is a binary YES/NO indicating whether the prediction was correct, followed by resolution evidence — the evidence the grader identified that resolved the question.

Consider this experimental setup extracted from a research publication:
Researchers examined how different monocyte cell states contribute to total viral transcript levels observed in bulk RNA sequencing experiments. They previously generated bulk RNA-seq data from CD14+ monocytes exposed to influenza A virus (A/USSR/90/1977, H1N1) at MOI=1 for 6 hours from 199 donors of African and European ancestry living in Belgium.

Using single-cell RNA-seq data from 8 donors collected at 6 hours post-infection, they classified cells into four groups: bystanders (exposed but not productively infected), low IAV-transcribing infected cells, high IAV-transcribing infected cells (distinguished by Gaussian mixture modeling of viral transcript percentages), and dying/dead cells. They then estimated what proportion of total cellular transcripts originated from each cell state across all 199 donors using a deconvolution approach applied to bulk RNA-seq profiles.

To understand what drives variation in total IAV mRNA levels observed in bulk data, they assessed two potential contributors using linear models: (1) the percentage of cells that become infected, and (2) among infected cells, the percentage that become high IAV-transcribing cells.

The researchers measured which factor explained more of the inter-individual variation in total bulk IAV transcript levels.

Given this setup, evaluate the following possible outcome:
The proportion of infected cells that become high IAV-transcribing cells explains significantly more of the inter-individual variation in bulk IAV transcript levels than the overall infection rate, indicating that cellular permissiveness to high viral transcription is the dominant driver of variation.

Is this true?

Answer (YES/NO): NO